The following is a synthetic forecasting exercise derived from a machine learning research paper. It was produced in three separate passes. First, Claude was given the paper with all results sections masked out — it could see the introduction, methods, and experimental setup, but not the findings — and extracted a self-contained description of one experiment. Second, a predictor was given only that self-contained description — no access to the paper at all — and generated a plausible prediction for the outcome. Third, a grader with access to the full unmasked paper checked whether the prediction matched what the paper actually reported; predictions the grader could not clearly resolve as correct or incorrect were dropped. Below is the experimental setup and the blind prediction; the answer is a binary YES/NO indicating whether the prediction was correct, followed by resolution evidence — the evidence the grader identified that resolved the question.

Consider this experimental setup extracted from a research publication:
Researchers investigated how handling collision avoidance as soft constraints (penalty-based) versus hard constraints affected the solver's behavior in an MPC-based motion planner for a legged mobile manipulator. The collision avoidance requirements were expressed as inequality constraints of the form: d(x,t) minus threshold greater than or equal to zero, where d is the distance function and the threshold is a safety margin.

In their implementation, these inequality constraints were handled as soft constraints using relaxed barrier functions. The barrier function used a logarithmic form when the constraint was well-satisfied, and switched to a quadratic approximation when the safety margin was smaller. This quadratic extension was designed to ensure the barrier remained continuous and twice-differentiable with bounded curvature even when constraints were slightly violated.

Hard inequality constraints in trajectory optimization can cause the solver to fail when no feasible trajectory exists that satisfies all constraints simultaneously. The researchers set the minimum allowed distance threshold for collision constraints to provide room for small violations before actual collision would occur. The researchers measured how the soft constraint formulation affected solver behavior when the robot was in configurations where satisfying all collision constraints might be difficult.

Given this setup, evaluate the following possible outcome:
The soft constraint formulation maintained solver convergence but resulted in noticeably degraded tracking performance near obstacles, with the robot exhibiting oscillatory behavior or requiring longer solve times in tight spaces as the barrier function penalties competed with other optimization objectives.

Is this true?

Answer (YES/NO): NO